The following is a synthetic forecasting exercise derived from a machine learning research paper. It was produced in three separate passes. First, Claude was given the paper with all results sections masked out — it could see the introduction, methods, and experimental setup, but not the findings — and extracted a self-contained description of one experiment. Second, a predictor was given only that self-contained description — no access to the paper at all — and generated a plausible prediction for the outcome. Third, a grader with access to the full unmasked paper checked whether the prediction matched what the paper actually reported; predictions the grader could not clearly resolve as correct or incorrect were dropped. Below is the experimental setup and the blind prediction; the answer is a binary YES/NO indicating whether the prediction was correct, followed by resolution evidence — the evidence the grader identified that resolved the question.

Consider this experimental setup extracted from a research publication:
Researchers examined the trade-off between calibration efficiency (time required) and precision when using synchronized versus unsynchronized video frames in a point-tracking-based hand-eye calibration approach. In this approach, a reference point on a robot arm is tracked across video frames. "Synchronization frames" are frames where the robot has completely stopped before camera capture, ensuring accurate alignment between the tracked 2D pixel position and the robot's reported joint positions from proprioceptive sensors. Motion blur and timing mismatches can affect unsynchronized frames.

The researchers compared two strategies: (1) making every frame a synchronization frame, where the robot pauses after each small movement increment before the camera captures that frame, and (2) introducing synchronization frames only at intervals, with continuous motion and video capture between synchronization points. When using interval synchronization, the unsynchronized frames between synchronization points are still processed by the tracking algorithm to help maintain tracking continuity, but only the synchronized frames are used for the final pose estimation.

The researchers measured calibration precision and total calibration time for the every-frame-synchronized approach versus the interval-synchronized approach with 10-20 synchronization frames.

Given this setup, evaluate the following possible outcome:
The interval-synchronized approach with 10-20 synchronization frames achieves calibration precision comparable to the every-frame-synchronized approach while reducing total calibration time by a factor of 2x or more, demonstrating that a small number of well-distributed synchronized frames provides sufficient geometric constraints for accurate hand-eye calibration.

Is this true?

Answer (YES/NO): NO